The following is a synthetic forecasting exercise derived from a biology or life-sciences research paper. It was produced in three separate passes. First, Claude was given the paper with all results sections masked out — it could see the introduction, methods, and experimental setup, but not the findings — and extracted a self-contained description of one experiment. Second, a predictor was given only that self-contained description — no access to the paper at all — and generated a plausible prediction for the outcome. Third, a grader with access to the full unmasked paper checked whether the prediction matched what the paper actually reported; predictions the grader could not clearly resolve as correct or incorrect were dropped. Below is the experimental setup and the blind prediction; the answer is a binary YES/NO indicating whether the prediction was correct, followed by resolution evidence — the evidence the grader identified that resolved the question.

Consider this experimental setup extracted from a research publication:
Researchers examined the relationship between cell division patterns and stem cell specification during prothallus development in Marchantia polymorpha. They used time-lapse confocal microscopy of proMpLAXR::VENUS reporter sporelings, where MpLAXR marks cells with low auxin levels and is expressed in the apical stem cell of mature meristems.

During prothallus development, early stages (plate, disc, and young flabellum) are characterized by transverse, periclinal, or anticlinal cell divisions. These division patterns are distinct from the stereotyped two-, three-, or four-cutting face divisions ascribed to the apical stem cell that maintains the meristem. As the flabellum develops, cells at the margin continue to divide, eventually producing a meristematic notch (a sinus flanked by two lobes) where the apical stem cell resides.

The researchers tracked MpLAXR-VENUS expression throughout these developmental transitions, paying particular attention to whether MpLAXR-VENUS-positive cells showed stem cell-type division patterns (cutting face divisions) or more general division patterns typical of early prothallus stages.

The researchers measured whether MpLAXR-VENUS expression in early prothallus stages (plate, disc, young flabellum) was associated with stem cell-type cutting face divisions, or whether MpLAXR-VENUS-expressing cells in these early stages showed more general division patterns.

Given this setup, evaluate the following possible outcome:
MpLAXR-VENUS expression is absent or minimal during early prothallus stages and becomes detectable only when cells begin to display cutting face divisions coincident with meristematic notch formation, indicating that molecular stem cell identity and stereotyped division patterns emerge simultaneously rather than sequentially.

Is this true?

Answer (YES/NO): NO